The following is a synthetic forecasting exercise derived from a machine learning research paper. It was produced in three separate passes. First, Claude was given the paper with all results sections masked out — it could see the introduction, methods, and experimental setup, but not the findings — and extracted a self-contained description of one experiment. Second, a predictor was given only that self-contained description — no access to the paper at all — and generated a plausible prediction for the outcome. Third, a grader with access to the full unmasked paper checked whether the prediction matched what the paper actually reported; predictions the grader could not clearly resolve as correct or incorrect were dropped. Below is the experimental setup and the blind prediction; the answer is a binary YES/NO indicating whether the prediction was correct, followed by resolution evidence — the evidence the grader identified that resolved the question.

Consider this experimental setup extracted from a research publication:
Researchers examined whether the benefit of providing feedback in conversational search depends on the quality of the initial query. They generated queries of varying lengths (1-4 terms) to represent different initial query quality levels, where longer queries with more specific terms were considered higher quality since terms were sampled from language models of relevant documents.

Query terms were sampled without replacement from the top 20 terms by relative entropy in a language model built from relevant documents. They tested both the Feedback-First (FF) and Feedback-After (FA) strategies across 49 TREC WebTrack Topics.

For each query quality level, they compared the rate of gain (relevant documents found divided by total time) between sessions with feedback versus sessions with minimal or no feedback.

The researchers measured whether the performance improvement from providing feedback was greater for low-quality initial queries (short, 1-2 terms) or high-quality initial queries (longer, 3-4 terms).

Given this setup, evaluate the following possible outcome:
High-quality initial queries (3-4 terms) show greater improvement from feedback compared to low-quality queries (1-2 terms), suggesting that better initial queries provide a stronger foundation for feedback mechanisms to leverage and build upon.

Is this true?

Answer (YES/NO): NO